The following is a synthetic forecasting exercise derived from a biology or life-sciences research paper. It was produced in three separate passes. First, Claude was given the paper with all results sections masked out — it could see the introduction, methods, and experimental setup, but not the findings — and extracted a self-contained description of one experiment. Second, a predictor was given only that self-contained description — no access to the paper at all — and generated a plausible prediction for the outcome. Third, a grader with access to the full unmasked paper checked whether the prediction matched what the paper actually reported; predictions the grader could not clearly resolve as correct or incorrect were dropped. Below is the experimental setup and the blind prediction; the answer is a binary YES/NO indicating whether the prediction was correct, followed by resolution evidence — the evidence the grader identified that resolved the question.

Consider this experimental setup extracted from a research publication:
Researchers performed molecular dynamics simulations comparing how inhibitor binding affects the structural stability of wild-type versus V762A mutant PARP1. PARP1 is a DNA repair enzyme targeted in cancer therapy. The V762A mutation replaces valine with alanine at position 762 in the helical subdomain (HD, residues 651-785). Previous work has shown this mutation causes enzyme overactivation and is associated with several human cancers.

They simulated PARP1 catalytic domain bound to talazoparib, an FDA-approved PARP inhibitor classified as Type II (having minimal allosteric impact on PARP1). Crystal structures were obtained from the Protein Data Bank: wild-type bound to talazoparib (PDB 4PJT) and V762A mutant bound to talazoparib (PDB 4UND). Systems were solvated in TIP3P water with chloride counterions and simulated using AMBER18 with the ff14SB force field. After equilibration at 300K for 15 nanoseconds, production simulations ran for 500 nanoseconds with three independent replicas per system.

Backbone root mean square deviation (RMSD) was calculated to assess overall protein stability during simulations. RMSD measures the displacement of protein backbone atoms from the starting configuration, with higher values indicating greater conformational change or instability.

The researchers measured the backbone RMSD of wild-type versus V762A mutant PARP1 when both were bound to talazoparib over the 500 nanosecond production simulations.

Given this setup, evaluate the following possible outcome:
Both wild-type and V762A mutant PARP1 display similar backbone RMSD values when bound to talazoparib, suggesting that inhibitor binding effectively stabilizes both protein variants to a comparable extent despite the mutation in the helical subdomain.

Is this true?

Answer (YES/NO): NO